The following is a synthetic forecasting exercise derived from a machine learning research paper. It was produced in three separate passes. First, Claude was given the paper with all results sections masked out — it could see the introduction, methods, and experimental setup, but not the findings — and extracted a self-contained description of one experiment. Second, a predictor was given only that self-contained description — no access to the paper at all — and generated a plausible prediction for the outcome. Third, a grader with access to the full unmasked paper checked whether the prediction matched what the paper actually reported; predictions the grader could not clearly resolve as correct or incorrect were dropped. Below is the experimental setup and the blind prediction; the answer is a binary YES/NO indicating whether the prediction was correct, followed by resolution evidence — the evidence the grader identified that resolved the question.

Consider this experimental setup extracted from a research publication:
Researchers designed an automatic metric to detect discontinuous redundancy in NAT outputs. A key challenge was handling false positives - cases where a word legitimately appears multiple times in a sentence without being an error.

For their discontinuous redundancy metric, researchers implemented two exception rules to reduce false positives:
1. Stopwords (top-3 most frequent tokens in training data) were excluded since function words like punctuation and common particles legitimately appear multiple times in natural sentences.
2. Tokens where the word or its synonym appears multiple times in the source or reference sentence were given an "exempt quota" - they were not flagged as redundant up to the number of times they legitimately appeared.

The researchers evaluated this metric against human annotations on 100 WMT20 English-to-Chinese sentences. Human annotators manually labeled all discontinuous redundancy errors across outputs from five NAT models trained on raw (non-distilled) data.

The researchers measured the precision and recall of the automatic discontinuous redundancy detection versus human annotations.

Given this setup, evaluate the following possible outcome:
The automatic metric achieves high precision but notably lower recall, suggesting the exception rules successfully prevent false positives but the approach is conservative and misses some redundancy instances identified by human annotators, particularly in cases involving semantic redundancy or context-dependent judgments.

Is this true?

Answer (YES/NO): NO